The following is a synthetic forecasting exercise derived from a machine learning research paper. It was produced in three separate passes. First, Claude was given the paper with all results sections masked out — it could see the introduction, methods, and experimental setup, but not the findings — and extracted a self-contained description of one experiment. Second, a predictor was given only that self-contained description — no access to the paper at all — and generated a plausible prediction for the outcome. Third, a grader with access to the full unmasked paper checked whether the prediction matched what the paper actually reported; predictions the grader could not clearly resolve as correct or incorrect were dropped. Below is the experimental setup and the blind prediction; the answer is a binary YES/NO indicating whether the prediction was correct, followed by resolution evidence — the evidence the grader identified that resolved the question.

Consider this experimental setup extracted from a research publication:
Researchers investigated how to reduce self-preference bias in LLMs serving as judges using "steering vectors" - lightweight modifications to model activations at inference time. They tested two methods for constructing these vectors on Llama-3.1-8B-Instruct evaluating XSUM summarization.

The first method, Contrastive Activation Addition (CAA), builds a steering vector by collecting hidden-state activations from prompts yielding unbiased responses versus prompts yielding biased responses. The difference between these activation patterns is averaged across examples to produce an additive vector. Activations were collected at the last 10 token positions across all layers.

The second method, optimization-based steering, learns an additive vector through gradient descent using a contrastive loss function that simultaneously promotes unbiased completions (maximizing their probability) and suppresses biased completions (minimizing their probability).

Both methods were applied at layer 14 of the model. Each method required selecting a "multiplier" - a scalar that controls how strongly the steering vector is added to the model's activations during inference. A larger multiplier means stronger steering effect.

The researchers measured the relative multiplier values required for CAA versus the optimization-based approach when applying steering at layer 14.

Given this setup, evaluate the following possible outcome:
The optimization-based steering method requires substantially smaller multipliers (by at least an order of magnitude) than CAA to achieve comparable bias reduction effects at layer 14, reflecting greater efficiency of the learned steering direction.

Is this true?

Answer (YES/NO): NO